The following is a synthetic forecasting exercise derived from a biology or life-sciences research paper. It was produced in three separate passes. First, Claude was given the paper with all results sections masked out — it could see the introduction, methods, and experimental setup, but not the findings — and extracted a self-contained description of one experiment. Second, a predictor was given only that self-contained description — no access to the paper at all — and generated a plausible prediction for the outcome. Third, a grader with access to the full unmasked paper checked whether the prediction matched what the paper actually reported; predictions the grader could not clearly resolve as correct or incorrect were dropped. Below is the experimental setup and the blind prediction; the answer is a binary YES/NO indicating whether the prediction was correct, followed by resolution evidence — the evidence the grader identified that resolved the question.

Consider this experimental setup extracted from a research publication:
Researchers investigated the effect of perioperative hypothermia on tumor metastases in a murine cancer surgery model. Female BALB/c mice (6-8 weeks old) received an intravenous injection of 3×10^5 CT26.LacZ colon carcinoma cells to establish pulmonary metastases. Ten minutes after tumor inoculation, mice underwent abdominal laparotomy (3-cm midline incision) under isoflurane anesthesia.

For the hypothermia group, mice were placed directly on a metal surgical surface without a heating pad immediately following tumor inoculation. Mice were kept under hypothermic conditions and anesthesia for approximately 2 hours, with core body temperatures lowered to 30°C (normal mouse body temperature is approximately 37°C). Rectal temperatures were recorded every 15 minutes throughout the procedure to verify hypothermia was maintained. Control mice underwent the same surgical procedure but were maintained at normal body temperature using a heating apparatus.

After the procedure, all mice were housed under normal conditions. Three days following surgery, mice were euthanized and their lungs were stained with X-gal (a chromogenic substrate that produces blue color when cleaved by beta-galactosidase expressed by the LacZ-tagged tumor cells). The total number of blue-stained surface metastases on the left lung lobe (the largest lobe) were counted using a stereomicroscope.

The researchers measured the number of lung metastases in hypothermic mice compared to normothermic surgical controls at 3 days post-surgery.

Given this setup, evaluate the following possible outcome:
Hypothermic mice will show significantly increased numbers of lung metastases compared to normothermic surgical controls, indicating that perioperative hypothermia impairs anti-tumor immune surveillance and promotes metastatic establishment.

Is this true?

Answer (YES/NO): NO